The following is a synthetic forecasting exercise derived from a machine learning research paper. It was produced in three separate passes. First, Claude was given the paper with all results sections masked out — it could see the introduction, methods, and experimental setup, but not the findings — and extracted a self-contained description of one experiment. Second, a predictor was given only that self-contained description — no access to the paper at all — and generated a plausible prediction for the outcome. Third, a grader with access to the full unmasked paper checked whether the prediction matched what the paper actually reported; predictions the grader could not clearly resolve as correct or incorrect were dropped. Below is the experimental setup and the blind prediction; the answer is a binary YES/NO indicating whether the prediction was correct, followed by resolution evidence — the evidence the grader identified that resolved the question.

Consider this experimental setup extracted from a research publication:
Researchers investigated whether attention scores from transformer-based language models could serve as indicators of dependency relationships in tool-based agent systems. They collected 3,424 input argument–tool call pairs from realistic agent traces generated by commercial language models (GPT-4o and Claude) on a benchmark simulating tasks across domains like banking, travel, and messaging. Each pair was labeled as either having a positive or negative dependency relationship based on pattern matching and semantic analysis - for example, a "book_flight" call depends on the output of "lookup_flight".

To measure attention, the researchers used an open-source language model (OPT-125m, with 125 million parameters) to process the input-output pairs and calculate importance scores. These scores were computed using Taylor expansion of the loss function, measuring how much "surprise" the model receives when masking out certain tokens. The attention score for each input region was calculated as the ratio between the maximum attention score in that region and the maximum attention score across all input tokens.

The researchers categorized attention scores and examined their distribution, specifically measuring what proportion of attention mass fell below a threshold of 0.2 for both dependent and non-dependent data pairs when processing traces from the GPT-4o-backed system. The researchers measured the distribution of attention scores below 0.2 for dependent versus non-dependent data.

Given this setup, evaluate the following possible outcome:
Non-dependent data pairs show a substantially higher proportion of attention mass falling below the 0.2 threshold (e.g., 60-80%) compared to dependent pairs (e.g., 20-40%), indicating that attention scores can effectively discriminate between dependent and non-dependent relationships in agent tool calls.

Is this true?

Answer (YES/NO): YES